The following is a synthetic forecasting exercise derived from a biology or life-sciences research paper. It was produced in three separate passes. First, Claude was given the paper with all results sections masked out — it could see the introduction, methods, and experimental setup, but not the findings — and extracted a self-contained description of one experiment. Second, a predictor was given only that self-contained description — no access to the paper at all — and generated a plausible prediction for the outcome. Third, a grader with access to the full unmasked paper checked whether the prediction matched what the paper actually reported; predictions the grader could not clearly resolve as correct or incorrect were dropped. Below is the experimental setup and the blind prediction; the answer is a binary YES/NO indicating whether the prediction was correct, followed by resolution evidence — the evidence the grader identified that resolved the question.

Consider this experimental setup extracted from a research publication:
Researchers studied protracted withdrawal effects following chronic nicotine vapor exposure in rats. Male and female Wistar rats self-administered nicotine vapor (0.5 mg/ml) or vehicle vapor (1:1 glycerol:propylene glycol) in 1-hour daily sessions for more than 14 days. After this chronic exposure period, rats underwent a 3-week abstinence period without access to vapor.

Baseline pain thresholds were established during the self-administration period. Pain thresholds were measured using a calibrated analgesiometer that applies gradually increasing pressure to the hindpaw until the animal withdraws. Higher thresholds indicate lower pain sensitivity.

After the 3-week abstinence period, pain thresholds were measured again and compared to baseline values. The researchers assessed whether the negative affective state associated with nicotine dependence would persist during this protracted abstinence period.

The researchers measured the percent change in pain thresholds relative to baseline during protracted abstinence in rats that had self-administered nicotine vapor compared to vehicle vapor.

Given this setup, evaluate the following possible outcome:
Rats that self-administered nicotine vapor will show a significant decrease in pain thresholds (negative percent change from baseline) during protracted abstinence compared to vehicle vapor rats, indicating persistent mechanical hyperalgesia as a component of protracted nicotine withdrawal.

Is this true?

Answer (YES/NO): YES